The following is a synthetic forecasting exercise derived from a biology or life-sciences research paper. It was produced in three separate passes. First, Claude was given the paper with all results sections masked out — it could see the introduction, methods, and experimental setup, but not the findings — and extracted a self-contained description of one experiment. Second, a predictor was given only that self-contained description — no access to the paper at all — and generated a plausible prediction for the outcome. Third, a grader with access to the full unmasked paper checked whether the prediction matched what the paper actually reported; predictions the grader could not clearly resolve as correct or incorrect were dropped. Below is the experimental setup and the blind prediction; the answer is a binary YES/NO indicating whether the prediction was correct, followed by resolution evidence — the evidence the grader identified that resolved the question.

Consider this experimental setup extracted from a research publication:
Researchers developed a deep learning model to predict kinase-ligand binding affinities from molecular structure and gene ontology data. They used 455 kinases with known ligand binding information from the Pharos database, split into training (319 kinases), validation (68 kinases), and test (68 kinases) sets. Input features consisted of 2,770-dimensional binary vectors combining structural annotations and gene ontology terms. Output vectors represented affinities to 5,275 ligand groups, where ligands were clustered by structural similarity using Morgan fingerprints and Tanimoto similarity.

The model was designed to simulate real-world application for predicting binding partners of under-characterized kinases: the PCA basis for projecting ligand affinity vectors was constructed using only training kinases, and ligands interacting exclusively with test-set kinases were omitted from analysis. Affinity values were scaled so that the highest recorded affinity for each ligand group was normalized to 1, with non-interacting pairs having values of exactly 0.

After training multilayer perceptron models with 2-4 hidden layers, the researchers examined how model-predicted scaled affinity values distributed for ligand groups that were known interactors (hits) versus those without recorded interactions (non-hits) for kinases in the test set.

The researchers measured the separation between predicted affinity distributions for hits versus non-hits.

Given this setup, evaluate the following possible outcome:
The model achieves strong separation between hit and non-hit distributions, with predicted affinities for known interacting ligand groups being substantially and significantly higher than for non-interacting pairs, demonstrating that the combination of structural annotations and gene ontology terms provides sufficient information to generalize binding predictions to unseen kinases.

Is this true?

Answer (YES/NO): NO